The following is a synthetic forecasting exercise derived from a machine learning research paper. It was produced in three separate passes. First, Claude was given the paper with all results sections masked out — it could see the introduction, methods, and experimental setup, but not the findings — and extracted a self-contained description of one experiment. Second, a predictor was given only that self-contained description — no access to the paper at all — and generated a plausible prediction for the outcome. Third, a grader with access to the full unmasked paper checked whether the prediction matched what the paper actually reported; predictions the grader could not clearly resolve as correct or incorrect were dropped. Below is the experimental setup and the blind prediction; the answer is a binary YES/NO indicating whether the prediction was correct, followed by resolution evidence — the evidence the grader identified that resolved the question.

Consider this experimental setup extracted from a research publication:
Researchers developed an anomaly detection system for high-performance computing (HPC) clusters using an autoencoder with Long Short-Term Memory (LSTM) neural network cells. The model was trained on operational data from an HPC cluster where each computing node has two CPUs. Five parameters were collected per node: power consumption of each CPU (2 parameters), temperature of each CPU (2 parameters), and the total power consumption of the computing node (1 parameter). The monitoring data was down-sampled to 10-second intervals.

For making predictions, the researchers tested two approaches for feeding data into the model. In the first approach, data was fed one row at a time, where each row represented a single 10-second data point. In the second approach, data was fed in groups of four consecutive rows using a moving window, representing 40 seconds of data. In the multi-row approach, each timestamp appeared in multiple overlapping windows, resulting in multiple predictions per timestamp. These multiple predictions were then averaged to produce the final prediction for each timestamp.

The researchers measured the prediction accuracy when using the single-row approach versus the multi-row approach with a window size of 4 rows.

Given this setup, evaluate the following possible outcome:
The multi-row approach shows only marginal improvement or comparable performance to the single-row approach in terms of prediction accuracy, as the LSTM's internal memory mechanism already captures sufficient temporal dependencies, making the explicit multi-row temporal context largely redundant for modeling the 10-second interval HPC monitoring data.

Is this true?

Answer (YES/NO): NO